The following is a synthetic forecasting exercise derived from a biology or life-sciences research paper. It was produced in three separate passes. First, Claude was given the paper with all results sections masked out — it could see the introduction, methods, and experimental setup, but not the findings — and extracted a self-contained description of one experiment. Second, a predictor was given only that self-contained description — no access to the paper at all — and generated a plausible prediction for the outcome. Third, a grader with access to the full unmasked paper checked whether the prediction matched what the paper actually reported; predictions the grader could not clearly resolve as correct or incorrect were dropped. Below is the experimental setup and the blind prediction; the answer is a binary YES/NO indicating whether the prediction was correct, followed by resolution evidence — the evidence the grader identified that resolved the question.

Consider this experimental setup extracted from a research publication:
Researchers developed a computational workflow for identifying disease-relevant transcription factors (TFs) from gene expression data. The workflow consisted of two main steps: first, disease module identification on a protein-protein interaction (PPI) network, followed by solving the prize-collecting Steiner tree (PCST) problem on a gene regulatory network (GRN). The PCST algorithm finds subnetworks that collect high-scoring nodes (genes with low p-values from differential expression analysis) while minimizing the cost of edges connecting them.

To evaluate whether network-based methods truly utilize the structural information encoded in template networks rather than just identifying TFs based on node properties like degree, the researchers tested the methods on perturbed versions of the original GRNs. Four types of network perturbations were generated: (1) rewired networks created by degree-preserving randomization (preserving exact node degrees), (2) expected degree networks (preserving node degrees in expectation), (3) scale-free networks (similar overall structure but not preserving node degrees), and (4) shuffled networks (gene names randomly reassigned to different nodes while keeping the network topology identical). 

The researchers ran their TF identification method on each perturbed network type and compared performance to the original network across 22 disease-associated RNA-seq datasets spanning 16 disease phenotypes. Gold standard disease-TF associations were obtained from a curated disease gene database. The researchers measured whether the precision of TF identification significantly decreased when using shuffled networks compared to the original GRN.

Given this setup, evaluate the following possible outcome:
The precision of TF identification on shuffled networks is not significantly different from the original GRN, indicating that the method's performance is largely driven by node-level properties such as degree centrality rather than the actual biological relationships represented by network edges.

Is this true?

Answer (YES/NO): NO